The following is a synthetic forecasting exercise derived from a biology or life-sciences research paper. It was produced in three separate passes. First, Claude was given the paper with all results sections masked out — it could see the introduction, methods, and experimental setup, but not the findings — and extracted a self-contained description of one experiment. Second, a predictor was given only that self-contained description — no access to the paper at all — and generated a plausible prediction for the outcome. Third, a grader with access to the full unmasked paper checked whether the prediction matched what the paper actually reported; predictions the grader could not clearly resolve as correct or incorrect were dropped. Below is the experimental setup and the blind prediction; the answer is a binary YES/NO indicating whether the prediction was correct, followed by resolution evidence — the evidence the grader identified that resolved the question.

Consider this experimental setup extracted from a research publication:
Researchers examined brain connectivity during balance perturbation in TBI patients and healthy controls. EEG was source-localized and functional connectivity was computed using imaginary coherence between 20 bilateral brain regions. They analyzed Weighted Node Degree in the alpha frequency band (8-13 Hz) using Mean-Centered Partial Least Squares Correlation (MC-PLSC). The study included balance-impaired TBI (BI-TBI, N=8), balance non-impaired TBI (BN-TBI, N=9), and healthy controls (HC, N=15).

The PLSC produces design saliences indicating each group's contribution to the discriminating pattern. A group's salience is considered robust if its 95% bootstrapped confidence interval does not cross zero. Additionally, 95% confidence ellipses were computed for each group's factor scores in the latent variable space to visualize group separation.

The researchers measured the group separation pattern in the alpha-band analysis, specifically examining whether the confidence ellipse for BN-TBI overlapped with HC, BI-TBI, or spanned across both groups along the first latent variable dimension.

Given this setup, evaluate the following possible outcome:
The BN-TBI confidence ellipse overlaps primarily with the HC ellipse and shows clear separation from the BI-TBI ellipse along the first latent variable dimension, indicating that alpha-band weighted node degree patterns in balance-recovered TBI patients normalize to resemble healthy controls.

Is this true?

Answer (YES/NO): NO